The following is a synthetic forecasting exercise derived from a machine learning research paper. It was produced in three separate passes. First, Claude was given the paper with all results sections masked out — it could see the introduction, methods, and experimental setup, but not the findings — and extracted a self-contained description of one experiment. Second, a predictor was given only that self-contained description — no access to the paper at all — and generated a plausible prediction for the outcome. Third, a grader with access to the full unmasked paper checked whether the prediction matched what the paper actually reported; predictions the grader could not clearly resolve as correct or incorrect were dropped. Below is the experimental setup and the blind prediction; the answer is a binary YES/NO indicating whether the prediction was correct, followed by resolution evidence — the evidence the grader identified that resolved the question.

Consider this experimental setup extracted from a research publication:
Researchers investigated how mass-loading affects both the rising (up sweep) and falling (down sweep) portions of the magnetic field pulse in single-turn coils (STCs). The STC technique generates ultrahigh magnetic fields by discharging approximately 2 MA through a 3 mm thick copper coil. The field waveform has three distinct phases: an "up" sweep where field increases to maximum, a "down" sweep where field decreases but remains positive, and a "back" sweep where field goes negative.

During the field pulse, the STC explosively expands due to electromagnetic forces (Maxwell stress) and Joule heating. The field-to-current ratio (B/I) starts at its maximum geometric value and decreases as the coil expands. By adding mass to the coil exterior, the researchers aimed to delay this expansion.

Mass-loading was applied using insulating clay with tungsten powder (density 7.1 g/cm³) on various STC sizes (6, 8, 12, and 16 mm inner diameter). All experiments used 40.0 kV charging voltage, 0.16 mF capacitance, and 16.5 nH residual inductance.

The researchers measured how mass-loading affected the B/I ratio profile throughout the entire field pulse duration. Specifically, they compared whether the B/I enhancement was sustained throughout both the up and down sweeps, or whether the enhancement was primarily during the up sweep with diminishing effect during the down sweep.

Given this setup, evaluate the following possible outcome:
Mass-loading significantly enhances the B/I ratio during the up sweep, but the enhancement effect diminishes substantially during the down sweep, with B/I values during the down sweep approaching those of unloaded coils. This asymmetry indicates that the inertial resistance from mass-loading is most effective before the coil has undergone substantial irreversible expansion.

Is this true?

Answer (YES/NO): NO